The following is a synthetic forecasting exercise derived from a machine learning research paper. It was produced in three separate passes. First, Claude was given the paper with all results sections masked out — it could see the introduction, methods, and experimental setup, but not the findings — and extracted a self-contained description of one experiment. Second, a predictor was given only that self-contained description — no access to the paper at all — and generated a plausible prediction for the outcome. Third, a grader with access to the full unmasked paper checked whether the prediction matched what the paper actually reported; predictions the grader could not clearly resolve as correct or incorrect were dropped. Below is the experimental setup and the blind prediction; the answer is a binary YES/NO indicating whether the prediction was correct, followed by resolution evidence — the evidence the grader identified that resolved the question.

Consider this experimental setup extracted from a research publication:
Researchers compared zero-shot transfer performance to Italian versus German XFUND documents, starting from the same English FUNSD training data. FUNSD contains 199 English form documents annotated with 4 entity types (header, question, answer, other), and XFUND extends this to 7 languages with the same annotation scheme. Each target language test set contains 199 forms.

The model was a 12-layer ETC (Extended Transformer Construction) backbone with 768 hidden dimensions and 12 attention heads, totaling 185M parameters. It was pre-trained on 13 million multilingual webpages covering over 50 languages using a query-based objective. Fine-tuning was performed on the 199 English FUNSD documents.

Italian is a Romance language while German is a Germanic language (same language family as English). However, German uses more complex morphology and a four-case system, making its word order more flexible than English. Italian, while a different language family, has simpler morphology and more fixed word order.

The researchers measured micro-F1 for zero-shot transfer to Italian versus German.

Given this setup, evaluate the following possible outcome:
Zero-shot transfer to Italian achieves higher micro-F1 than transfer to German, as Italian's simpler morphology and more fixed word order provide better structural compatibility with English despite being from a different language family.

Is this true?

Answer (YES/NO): NO